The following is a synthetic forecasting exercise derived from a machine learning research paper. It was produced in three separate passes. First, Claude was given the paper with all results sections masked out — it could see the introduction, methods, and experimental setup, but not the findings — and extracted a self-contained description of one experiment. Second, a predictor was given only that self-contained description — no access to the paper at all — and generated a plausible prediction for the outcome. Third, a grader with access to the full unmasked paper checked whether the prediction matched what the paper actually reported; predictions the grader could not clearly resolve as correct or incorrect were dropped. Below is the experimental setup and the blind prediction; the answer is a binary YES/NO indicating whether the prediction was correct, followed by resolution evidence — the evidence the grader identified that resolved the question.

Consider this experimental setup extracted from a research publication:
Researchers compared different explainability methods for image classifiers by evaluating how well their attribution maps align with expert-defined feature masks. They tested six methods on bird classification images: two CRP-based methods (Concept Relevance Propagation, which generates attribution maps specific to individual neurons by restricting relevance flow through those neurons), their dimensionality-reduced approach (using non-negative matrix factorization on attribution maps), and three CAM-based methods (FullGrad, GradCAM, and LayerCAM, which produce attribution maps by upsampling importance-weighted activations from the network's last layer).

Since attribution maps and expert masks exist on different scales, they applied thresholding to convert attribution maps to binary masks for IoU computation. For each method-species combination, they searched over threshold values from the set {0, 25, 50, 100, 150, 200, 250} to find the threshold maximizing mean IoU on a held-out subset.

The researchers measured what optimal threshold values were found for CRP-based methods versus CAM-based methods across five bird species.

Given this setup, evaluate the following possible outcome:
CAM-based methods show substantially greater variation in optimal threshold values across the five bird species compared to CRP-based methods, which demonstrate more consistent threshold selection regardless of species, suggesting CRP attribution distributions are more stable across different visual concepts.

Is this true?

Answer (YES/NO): NO